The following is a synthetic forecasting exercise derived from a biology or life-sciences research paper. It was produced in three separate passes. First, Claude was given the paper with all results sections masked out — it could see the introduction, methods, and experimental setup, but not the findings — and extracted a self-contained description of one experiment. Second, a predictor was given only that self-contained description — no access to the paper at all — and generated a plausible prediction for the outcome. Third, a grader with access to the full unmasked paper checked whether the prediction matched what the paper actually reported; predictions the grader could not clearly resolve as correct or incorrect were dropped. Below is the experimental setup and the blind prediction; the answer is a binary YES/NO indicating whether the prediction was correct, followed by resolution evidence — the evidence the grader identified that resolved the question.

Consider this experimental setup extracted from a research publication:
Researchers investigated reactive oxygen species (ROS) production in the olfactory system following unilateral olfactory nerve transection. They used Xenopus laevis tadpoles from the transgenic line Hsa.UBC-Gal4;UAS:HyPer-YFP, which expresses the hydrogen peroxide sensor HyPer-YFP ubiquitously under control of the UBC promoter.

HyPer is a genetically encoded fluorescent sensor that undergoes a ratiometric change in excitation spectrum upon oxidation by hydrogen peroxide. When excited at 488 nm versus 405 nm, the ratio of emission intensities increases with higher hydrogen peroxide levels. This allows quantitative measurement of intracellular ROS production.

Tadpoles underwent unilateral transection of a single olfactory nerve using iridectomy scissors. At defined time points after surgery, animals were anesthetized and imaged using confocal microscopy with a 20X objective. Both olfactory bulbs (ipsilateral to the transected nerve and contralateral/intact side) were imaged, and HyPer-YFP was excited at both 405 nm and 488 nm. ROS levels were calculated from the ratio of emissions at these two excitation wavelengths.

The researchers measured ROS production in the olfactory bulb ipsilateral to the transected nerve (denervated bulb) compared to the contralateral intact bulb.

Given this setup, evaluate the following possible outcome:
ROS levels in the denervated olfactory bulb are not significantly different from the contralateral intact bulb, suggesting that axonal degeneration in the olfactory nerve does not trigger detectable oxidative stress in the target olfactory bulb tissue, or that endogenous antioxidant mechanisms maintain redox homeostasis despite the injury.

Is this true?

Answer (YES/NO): YES